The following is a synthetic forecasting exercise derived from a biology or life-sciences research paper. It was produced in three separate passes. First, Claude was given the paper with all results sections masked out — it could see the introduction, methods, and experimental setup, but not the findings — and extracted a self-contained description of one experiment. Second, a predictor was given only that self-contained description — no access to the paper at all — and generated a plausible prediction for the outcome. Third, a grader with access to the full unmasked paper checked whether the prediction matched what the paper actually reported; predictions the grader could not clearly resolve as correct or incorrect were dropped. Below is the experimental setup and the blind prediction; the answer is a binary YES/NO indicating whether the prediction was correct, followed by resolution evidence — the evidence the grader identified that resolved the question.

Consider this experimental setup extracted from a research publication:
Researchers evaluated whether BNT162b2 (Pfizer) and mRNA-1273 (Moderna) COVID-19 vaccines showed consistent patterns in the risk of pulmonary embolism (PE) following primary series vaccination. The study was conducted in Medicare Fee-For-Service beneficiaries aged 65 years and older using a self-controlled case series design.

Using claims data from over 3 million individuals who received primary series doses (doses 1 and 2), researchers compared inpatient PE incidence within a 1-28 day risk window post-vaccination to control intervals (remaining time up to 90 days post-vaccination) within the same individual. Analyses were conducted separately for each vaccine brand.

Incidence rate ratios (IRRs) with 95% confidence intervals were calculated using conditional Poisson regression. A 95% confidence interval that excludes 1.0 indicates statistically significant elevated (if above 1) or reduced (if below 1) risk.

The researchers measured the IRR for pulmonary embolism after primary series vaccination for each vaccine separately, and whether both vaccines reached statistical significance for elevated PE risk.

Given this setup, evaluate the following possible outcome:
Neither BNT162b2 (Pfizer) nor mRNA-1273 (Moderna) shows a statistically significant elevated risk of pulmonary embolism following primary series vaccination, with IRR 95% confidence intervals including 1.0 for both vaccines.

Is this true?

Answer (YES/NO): NO